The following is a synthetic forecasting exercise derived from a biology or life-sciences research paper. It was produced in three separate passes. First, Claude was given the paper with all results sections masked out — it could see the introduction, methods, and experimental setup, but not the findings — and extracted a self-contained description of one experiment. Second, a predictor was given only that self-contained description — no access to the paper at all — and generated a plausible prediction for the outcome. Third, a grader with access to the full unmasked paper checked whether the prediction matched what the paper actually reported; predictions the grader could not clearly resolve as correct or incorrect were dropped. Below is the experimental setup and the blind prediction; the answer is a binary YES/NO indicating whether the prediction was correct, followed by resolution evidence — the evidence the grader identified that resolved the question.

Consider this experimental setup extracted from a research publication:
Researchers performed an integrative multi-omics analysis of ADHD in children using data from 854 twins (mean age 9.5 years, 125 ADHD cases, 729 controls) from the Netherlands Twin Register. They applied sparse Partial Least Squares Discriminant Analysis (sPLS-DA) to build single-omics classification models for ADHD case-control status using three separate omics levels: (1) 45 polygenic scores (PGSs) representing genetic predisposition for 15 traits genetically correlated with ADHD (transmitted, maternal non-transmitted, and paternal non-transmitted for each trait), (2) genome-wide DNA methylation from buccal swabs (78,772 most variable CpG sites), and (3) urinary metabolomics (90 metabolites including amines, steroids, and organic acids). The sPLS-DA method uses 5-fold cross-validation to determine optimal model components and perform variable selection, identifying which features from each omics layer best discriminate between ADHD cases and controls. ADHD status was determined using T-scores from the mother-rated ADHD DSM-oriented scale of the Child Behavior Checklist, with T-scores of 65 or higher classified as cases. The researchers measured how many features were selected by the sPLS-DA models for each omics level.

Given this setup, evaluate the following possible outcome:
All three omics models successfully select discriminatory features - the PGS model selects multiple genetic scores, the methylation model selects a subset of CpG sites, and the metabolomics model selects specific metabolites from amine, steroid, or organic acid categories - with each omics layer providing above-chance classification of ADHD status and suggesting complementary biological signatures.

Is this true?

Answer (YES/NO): NO